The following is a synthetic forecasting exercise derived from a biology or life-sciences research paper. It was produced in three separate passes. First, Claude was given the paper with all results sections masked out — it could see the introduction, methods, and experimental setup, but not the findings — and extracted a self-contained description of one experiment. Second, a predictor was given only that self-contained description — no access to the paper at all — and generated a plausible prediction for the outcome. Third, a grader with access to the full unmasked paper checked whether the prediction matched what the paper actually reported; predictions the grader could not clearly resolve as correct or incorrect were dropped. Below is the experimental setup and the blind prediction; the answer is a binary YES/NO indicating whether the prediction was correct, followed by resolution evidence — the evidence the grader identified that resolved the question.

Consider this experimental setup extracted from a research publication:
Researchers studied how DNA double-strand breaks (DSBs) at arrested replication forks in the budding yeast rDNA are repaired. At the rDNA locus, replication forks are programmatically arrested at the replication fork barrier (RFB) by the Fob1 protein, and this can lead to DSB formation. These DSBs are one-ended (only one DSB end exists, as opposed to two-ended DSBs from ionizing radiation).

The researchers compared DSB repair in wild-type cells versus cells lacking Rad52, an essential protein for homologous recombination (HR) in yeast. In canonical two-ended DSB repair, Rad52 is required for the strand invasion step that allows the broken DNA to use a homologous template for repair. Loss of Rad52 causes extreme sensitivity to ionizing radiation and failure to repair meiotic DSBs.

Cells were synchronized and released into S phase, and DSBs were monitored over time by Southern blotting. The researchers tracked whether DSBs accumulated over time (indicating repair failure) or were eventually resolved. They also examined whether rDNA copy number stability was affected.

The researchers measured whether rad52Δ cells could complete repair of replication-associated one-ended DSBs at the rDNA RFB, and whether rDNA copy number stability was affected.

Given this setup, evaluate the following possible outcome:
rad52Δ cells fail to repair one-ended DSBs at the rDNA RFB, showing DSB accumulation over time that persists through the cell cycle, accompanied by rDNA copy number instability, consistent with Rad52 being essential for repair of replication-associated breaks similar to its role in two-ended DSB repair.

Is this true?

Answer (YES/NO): NO